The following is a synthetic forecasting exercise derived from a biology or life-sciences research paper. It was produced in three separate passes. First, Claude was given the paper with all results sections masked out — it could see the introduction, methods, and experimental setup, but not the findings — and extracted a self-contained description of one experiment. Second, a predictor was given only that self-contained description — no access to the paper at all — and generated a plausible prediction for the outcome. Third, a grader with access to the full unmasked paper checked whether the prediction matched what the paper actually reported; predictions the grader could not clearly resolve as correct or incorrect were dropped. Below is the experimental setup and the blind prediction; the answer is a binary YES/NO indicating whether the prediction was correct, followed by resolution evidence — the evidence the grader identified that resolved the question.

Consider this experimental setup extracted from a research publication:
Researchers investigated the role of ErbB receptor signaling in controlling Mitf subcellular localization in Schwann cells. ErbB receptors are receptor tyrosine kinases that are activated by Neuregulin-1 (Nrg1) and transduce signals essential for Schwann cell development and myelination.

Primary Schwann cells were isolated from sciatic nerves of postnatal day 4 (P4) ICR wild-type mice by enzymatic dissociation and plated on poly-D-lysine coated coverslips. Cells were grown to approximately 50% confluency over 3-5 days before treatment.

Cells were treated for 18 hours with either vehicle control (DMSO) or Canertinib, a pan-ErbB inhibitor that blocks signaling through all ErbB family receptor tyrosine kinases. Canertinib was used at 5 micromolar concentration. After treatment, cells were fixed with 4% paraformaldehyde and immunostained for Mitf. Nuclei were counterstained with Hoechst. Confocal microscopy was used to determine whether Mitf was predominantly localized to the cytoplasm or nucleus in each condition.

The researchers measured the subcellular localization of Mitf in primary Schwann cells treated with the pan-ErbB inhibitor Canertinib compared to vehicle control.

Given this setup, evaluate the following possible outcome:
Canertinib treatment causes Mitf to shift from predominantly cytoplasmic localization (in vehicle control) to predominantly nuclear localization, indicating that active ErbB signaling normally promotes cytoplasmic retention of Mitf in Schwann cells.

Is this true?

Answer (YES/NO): YES